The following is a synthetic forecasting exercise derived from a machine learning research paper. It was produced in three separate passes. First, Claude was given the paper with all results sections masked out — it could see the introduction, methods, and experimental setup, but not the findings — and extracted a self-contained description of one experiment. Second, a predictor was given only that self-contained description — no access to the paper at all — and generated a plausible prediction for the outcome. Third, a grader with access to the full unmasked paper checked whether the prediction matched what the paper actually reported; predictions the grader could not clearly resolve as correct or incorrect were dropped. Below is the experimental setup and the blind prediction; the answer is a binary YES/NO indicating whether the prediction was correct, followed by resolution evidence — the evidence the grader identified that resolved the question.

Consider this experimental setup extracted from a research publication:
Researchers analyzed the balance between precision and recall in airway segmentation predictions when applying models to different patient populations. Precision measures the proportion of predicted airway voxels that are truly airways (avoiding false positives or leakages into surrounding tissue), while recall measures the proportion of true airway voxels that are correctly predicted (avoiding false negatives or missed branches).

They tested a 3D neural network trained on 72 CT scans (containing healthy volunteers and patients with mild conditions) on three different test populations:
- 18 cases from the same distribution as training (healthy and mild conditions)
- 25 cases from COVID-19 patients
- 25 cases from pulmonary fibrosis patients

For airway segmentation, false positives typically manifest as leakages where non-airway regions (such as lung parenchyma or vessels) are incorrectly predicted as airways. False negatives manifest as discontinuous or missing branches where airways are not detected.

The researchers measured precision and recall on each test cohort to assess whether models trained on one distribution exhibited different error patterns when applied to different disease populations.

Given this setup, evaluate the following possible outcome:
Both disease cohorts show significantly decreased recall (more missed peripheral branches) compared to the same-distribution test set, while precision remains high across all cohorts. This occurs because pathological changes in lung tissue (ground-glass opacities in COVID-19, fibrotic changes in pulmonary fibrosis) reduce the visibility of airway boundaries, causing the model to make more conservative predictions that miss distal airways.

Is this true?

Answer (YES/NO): NO